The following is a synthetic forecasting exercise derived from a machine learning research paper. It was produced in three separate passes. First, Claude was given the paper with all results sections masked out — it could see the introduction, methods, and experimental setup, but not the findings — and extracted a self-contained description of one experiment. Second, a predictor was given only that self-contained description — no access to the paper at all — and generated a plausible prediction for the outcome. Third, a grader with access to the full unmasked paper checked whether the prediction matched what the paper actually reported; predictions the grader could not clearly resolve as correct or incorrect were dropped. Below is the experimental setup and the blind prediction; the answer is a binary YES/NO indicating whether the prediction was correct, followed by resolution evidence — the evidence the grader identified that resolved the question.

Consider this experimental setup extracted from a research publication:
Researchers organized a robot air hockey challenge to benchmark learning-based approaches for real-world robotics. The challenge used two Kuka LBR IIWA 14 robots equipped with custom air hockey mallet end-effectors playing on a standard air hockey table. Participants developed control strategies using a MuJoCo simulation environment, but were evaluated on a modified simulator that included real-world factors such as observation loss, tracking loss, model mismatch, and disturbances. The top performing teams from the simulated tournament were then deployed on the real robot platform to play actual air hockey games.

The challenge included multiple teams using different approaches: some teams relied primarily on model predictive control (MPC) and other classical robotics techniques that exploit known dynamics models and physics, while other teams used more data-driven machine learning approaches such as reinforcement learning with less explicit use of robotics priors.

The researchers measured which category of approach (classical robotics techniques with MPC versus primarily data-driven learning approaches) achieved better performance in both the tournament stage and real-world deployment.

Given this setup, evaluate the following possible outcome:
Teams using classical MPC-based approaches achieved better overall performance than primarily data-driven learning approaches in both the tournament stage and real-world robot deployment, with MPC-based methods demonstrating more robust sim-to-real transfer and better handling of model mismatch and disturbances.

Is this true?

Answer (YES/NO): YES